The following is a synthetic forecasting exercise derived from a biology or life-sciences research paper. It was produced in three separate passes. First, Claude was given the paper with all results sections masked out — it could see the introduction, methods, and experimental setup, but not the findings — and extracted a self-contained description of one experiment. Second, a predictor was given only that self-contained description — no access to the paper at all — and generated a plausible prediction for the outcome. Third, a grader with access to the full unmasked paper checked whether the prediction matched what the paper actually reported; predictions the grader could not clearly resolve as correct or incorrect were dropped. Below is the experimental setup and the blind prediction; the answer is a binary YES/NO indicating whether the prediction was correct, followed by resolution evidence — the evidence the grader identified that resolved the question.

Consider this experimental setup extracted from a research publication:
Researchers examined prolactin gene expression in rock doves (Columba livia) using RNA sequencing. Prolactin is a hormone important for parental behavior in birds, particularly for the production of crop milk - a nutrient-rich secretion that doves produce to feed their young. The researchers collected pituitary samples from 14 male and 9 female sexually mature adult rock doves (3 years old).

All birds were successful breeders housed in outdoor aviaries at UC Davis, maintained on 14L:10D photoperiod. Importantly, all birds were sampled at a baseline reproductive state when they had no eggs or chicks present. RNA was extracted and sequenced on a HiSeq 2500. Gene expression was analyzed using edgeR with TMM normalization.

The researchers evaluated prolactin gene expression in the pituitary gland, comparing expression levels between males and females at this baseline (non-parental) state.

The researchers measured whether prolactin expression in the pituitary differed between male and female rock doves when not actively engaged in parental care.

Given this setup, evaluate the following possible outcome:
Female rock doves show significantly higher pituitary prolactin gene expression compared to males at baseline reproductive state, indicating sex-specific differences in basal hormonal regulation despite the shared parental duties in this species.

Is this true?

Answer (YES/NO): YES